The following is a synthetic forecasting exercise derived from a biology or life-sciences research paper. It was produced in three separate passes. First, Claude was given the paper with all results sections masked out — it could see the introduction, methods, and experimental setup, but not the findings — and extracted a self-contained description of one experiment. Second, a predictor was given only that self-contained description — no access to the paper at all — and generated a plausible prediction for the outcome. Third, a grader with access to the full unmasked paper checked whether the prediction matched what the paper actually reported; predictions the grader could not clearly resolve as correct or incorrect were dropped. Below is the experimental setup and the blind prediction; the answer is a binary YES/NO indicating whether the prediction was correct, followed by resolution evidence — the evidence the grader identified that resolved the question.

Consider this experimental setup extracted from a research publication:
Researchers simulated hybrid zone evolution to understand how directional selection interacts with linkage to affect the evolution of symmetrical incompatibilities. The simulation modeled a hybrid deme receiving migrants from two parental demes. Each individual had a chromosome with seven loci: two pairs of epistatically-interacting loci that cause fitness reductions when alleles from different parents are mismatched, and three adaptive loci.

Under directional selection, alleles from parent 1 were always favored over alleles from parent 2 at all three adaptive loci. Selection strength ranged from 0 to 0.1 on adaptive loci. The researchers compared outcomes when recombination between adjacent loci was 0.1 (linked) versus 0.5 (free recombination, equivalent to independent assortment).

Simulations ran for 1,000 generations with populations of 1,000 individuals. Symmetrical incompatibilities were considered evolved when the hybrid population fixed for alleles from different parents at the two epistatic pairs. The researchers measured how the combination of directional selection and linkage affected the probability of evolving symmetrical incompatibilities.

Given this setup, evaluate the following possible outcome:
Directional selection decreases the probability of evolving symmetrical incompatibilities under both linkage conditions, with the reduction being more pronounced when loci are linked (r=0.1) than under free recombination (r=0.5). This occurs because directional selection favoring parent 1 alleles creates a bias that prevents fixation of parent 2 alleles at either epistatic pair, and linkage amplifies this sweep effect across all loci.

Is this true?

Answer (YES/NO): YES